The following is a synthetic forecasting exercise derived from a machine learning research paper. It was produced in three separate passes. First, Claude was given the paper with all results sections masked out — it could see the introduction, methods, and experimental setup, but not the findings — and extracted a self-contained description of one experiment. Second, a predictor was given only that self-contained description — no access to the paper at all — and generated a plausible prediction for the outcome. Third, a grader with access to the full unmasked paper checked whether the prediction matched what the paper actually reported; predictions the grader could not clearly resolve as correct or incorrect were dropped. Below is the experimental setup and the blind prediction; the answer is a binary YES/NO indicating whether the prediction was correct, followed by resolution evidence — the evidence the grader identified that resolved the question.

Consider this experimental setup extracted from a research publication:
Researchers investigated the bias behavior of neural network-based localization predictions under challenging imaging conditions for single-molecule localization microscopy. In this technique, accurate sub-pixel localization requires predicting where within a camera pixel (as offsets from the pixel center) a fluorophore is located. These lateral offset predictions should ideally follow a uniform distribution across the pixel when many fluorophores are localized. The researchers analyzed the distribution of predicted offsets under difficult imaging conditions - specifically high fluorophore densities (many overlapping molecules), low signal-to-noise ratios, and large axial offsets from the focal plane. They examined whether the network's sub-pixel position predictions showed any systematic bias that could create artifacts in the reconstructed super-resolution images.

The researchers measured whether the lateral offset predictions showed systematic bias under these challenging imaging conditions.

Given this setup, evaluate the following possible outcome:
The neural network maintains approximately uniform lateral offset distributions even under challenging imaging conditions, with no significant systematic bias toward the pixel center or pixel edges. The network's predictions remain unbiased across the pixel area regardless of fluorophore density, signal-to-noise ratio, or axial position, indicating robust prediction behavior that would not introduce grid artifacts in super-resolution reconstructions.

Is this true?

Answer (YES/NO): NO